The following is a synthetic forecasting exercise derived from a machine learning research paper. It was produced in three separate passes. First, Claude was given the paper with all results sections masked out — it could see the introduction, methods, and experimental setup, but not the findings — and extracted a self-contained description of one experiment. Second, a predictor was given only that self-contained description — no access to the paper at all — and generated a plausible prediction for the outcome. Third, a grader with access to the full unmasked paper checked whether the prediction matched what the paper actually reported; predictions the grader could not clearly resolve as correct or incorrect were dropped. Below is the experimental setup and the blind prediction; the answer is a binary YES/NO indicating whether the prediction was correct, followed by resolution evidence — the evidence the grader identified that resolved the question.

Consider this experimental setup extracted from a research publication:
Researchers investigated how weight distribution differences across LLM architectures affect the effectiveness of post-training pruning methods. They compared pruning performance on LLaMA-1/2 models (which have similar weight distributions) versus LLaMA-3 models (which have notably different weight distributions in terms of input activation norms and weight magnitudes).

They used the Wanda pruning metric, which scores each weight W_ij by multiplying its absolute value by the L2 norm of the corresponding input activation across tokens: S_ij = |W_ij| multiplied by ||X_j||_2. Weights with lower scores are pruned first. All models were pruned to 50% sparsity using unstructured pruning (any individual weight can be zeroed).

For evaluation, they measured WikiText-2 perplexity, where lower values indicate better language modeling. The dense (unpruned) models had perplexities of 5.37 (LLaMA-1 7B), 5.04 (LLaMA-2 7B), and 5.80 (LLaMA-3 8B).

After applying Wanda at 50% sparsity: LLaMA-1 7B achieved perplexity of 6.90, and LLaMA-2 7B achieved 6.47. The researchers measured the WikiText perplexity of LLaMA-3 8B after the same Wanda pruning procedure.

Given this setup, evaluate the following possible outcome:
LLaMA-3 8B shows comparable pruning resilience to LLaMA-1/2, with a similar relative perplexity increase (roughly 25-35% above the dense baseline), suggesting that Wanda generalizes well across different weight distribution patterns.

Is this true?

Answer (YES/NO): NO